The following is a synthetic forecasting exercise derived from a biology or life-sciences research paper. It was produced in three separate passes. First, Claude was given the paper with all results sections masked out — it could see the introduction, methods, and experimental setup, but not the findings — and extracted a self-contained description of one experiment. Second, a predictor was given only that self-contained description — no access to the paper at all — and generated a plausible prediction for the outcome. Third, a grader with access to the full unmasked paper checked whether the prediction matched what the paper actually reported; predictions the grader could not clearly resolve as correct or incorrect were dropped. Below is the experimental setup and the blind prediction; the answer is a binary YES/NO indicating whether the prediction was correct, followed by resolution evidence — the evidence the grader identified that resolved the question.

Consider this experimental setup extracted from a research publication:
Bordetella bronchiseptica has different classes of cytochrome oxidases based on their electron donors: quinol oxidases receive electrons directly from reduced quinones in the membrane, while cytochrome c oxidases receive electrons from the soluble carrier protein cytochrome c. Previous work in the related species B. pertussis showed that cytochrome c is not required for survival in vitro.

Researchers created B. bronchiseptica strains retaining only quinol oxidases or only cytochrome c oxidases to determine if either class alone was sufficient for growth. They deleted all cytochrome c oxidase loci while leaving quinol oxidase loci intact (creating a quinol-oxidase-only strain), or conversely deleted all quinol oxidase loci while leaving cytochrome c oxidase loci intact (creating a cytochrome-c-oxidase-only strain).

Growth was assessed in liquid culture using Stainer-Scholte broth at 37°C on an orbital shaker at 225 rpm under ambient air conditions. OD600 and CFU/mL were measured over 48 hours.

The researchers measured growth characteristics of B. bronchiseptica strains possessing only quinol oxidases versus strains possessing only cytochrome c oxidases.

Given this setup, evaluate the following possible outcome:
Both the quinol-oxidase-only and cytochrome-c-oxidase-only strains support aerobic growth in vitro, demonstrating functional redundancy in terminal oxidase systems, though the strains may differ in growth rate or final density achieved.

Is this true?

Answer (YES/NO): YES